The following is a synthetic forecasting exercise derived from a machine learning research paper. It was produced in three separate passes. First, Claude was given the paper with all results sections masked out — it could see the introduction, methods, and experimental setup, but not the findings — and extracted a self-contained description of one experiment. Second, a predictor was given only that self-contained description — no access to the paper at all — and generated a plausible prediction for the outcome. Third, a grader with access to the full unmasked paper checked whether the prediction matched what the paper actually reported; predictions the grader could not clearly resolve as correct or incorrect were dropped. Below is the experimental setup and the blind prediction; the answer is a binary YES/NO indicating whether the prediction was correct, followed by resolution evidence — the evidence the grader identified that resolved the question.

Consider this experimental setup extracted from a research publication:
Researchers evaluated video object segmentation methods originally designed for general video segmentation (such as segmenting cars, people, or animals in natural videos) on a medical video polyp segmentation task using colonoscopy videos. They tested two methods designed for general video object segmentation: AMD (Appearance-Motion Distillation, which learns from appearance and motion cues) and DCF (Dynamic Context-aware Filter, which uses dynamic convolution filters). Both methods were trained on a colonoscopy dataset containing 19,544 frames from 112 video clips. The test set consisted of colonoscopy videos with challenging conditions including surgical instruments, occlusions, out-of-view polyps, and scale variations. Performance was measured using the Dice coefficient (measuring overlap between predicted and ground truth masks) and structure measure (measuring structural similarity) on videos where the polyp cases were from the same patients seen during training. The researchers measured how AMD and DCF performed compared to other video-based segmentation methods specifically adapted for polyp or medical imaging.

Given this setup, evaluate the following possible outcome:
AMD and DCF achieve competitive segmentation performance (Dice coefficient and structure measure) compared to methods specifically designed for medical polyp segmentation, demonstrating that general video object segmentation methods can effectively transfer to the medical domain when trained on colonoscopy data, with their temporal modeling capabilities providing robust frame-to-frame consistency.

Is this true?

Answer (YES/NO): NO